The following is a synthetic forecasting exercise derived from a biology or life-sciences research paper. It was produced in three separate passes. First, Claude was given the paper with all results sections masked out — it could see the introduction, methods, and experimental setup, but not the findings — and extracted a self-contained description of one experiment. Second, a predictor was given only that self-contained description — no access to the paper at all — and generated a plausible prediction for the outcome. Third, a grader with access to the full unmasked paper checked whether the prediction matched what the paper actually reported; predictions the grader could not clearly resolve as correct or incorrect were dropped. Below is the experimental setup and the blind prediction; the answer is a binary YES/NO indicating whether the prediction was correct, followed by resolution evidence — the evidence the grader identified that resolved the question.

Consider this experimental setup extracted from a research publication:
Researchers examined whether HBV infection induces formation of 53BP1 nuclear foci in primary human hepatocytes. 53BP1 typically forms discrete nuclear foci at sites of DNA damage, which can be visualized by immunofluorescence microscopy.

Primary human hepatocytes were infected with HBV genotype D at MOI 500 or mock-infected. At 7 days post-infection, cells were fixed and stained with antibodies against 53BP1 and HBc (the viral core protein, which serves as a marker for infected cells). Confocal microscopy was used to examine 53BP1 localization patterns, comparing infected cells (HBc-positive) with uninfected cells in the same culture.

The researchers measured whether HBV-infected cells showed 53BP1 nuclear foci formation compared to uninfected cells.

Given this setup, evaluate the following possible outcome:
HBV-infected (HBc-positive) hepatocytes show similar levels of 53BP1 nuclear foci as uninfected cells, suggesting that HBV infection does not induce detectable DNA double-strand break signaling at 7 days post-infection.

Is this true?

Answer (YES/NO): NO